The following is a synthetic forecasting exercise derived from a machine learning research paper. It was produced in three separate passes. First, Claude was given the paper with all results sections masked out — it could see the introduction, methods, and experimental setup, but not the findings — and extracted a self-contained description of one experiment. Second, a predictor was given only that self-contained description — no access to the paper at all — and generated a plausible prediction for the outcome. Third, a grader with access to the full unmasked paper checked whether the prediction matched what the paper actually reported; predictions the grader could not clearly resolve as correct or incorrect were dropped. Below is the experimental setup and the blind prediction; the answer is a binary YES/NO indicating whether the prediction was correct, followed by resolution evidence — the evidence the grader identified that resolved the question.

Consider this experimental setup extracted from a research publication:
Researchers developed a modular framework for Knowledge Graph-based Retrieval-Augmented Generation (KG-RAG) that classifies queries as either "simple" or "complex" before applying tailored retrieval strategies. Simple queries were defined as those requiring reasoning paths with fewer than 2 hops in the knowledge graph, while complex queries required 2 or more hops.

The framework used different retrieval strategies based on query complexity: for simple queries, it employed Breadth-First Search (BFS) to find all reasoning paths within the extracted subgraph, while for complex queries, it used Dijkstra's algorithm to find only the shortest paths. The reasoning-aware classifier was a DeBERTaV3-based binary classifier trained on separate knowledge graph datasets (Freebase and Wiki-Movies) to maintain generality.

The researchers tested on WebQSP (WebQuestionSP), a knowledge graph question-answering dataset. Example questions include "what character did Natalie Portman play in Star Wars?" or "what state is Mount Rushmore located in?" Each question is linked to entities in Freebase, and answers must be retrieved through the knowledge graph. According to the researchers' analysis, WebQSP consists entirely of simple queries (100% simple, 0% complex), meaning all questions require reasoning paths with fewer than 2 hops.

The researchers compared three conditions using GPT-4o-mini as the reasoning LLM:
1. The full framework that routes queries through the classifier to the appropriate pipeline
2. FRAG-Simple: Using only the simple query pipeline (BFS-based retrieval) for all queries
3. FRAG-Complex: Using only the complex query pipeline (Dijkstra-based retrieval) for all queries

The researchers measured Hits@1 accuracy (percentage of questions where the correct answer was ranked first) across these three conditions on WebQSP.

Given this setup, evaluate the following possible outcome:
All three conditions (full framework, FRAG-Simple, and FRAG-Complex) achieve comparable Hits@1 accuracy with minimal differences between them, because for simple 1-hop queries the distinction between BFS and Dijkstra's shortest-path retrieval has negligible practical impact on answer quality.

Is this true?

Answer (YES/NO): YES